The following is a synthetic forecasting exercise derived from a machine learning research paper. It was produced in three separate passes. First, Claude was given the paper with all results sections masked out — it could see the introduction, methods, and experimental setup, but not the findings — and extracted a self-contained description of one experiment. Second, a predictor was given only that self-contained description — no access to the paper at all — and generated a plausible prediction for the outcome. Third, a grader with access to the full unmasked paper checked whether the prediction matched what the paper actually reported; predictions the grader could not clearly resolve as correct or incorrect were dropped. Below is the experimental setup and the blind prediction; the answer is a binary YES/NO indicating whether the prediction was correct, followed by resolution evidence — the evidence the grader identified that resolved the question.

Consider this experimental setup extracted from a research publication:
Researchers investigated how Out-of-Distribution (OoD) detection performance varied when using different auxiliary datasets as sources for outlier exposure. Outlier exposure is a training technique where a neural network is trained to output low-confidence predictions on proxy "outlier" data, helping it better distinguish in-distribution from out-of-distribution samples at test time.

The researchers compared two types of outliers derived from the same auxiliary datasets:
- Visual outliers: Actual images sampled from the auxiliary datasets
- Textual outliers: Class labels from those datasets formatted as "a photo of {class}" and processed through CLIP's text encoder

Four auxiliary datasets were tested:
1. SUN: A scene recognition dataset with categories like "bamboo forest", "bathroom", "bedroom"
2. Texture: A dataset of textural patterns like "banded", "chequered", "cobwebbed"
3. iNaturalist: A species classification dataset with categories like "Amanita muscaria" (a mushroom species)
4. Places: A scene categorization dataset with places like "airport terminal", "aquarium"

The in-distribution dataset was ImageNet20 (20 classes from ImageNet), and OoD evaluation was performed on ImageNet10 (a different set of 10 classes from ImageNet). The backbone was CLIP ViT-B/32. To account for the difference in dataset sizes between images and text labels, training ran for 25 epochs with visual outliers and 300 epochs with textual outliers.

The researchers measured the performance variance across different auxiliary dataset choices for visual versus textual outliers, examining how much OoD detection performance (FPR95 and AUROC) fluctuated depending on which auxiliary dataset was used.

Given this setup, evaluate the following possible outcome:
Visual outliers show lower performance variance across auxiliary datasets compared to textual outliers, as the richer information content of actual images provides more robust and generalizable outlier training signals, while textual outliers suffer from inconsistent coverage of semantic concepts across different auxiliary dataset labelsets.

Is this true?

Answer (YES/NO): NO